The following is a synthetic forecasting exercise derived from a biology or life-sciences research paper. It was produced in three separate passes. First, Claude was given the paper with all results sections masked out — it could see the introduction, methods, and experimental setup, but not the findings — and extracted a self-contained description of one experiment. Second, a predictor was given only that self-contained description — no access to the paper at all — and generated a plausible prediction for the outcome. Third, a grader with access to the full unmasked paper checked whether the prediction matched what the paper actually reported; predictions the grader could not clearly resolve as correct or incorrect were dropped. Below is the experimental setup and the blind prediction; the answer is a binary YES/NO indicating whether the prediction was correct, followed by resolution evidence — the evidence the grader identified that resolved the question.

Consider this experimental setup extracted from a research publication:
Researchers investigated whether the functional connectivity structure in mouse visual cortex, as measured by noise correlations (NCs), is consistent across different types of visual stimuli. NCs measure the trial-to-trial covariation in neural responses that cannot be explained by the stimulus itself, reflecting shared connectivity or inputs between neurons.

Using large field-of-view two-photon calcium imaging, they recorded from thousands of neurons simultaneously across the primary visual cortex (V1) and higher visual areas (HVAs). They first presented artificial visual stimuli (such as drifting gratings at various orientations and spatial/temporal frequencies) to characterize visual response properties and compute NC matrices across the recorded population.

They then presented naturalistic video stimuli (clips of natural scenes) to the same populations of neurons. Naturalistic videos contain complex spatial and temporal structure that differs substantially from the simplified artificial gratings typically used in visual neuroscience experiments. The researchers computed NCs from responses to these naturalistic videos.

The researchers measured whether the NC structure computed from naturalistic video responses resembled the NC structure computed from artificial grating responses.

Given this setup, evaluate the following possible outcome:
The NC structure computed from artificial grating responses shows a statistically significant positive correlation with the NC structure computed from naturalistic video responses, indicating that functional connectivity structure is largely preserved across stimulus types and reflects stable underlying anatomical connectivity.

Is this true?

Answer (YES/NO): YES